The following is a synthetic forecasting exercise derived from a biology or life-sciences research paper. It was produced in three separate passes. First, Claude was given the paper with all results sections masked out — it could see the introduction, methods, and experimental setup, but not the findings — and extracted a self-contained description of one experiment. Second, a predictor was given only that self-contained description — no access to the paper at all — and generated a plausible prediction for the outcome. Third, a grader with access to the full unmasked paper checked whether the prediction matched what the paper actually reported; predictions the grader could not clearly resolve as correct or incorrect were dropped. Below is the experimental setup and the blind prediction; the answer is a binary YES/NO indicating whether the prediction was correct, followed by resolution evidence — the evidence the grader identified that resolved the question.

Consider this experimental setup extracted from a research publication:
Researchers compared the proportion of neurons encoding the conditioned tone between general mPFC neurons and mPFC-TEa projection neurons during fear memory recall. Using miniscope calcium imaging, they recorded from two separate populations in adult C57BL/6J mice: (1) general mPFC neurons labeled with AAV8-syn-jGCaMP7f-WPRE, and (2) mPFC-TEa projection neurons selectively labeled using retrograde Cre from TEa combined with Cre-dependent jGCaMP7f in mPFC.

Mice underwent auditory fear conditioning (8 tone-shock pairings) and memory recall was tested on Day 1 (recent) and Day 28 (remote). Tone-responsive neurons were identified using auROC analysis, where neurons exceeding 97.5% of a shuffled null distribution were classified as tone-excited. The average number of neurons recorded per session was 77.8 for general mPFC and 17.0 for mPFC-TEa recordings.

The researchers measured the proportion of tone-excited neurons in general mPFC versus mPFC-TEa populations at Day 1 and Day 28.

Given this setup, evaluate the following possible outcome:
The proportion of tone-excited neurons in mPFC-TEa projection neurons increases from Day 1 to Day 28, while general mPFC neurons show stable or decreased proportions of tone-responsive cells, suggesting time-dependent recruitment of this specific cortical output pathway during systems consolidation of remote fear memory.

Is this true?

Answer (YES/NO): YES